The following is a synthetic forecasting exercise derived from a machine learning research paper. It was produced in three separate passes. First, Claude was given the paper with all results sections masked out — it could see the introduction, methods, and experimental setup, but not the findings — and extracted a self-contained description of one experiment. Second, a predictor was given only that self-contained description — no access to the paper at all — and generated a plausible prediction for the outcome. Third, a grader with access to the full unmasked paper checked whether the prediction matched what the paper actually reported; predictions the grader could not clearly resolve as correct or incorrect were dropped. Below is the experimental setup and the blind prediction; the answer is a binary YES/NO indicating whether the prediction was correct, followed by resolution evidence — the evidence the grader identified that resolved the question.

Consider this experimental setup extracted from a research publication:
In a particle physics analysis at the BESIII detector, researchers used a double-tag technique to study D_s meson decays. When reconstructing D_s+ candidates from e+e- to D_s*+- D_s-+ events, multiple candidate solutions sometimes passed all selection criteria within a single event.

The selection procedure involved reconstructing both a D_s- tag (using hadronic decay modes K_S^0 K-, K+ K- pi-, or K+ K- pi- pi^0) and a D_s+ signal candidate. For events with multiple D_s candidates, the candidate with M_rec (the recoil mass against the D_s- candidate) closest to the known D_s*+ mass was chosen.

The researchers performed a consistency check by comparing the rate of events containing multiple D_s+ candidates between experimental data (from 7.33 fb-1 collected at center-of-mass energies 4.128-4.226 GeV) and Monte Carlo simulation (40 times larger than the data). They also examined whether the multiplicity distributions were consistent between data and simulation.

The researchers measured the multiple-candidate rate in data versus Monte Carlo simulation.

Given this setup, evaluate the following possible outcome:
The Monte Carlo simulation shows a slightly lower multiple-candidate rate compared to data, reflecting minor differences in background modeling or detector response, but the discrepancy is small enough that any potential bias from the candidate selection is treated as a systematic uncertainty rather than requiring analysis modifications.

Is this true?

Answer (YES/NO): NO